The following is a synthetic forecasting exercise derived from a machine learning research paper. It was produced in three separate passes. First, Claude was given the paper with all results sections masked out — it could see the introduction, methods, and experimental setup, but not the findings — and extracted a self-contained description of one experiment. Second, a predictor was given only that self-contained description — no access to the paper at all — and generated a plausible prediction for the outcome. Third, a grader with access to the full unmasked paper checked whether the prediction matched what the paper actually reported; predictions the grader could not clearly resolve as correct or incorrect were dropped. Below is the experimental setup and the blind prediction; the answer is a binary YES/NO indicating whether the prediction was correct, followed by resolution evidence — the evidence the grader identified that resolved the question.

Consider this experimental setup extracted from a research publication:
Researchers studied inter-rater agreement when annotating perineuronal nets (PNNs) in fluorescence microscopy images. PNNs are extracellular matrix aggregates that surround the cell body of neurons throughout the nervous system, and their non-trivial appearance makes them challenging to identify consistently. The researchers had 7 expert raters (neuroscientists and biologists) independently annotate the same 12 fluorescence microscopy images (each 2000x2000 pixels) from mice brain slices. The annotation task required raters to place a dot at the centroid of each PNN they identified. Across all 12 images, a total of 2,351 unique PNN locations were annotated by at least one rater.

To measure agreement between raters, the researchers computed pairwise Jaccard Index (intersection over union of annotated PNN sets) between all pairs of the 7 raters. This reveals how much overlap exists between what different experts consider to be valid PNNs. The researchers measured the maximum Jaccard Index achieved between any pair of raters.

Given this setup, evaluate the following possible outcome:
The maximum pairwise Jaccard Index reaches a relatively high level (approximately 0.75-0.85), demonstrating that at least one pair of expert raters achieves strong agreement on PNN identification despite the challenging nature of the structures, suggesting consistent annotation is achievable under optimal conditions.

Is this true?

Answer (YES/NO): NO